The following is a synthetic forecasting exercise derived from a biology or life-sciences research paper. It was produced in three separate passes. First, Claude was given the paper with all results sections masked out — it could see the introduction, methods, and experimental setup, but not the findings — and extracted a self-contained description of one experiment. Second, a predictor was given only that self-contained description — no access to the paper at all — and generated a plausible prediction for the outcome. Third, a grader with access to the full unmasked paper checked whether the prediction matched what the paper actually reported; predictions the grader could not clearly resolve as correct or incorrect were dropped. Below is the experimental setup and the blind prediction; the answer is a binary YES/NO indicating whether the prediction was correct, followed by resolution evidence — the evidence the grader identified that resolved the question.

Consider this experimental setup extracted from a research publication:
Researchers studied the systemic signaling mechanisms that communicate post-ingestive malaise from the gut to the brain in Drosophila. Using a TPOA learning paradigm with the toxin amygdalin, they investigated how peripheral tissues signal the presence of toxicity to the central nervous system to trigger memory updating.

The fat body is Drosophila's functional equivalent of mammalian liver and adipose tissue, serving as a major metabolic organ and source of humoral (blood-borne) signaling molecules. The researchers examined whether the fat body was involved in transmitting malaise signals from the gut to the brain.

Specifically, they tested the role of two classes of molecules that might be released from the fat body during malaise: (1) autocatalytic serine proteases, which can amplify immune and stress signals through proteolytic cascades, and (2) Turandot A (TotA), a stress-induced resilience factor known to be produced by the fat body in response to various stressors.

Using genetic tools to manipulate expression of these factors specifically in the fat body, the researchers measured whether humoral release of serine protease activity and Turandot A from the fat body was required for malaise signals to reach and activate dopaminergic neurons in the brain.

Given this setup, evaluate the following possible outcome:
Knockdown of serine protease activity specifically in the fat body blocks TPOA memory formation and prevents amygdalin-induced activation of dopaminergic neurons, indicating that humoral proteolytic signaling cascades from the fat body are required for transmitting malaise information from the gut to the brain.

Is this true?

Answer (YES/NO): YES